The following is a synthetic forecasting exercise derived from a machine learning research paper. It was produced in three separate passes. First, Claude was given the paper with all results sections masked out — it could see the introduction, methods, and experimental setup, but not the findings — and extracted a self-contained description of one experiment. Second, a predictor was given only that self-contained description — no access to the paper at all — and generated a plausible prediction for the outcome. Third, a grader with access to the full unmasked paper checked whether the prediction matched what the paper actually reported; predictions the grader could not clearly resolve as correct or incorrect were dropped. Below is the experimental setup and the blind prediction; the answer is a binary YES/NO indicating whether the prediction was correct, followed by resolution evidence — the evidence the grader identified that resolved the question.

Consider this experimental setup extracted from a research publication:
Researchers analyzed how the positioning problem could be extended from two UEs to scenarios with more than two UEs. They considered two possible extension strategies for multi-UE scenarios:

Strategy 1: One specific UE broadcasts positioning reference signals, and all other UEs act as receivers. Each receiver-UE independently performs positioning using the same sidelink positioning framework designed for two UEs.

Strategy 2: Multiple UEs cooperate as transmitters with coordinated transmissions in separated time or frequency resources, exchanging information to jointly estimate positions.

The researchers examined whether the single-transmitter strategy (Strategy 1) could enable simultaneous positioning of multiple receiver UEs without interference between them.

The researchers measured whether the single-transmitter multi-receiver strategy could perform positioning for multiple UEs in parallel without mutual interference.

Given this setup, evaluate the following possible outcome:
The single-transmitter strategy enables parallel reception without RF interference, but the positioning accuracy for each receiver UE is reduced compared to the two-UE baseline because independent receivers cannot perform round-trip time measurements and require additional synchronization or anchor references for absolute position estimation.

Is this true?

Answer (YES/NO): NO